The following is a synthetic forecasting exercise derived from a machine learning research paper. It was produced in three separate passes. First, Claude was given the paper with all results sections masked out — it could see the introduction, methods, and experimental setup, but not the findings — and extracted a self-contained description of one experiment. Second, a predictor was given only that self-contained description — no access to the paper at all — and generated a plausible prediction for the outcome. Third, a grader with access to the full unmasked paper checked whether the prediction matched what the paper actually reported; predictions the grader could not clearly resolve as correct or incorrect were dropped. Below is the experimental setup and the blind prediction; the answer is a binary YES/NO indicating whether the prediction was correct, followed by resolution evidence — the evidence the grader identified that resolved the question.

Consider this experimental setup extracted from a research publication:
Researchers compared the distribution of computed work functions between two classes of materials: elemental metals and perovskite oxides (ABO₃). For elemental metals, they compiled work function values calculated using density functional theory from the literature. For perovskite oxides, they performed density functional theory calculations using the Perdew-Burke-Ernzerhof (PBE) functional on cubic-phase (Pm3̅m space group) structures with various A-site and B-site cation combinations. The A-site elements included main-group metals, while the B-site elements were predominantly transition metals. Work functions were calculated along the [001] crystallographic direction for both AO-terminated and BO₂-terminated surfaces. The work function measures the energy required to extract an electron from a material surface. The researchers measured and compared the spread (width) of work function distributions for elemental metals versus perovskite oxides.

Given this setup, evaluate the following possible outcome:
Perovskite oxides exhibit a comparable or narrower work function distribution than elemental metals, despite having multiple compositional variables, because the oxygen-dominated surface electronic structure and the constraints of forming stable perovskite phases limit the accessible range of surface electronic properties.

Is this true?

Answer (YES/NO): NO